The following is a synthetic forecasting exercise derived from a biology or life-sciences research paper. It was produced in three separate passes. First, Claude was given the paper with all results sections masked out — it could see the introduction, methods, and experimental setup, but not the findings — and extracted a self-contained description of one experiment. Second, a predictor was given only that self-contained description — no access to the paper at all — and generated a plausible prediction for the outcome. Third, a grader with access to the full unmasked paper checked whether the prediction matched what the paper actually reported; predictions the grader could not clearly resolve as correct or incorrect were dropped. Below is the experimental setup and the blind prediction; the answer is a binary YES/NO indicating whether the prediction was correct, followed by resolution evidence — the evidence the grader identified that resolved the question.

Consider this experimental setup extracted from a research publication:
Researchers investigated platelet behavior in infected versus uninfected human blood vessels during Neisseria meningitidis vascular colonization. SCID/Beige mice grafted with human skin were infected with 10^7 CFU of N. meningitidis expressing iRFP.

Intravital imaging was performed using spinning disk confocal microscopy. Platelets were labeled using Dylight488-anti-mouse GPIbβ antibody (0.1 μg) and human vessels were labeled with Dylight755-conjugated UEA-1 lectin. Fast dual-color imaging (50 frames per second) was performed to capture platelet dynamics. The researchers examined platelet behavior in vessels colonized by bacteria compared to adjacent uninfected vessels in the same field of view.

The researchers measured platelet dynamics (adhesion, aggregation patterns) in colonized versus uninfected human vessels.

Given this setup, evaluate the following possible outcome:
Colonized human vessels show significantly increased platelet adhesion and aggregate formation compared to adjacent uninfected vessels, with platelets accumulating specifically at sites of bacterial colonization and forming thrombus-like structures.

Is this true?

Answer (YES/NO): NO